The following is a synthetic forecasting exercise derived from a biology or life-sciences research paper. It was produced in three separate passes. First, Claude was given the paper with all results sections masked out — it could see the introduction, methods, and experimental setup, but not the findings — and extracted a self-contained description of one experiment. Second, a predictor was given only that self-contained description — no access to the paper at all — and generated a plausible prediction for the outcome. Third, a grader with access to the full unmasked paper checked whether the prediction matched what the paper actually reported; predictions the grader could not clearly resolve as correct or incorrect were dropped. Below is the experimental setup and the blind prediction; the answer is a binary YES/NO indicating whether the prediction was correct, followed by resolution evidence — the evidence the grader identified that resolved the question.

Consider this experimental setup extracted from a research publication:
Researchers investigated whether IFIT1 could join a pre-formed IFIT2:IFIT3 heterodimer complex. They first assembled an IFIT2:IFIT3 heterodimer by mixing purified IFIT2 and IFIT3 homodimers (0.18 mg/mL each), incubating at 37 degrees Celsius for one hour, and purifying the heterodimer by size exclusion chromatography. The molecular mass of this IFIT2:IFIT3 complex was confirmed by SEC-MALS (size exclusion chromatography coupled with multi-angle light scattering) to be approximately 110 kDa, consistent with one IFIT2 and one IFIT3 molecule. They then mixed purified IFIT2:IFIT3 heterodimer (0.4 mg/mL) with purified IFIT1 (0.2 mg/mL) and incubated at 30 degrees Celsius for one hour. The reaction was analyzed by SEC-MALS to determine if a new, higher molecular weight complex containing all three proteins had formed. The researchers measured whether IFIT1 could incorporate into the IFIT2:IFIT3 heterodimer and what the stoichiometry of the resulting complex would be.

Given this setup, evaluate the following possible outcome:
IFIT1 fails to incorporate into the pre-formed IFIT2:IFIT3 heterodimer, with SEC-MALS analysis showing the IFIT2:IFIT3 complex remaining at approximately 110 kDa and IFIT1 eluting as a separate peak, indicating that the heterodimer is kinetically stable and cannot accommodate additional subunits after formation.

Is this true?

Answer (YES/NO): NO